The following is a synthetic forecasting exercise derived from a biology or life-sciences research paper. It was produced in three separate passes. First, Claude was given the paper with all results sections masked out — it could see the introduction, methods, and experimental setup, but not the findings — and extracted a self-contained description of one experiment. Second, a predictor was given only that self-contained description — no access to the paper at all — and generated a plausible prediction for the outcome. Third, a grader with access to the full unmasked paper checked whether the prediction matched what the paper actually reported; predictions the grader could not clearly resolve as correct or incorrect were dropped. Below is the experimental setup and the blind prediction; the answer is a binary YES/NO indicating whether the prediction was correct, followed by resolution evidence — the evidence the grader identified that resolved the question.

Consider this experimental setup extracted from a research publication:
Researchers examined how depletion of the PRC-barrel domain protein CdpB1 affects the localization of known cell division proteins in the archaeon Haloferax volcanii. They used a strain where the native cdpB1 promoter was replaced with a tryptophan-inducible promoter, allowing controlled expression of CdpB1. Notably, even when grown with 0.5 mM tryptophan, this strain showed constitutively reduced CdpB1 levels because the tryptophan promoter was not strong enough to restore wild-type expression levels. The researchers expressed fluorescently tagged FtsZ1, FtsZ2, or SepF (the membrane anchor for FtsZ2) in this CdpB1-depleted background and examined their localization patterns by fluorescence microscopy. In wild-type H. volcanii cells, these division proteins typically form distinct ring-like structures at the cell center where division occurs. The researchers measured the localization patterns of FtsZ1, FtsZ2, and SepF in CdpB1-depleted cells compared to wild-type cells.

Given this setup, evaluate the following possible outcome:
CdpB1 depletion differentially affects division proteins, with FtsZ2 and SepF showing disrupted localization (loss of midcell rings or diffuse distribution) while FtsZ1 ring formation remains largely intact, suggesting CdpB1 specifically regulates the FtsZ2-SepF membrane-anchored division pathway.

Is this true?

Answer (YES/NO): NO